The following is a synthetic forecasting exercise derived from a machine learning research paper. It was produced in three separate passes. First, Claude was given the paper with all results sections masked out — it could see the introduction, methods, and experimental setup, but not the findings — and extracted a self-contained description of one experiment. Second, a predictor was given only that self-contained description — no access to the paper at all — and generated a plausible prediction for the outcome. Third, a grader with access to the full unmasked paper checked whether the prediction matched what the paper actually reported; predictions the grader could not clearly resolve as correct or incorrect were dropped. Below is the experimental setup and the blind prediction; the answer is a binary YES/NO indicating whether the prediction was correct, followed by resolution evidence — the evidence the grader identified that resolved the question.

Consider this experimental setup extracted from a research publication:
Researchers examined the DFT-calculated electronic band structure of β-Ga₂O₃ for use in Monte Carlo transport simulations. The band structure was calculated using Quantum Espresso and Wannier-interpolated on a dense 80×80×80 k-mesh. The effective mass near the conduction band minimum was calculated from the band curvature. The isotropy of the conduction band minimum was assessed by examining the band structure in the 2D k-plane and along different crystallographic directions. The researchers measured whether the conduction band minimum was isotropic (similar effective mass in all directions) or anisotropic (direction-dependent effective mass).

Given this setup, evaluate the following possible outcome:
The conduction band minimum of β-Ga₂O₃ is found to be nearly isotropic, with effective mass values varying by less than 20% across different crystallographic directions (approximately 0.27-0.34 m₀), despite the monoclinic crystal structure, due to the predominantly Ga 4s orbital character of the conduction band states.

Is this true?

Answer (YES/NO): NO